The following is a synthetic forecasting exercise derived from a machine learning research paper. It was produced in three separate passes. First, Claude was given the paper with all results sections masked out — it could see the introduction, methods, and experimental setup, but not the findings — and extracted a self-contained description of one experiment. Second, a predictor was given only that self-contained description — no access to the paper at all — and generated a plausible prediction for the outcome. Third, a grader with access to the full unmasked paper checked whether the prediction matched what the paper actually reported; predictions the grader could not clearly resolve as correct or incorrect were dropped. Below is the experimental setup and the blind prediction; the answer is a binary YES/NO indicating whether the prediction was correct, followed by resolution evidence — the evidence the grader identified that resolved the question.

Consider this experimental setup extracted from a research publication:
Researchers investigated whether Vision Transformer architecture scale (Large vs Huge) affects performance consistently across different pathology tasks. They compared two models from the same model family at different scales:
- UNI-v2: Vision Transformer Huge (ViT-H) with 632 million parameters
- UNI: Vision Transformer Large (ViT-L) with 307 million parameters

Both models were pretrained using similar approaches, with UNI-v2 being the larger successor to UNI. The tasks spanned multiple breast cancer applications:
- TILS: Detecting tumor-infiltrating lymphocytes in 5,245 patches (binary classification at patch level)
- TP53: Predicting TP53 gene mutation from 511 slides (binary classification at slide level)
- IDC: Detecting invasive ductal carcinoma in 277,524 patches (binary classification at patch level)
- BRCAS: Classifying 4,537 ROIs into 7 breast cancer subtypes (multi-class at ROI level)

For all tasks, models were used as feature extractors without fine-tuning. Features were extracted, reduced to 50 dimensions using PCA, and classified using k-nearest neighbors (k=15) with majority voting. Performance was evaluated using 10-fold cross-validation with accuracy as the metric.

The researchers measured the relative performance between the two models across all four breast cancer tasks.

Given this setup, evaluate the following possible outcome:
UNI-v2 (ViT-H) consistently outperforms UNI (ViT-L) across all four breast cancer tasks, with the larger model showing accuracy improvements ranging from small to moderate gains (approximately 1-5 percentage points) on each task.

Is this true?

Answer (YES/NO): NO